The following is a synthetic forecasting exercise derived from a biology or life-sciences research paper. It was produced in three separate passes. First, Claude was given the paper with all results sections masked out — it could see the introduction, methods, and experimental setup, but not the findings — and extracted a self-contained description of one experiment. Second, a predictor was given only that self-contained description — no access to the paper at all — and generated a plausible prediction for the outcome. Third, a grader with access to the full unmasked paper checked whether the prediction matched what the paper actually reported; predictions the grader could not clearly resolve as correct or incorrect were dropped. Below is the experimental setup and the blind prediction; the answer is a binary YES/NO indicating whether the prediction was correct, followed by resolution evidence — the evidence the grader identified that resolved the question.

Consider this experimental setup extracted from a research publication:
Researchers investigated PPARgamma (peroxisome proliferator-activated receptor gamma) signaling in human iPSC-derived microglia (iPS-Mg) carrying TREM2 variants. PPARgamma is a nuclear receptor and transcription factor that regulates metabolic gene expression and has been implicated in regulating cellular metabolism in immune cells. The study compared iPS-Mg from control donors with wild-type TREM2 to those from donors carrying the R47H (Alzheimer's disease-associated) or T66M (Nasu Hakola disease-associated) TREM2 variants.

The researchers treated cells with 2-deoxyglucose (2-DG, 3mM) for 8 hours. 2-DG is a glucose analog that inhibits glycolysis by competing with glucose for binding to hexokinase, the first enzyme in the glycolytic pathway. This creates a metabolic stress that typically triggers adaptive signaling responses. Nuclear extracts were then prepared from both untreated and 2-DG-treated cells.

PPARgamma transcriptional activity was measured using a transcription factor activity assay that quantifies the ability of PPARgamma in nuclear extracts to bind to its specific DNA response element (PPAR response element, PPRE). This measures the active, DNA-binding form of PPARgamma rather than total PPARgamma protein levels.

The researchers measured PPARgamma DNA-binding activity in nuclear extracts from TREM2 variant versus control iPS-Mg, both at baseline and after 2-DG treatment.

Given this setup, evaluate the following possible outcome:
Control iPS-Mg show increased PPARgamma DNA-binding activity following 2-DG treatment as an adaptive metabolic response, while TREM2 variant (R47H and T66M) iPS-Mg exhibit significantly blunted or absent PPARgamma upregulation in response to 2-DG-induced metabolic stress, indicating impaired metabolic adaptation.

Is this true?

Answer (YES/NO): YES